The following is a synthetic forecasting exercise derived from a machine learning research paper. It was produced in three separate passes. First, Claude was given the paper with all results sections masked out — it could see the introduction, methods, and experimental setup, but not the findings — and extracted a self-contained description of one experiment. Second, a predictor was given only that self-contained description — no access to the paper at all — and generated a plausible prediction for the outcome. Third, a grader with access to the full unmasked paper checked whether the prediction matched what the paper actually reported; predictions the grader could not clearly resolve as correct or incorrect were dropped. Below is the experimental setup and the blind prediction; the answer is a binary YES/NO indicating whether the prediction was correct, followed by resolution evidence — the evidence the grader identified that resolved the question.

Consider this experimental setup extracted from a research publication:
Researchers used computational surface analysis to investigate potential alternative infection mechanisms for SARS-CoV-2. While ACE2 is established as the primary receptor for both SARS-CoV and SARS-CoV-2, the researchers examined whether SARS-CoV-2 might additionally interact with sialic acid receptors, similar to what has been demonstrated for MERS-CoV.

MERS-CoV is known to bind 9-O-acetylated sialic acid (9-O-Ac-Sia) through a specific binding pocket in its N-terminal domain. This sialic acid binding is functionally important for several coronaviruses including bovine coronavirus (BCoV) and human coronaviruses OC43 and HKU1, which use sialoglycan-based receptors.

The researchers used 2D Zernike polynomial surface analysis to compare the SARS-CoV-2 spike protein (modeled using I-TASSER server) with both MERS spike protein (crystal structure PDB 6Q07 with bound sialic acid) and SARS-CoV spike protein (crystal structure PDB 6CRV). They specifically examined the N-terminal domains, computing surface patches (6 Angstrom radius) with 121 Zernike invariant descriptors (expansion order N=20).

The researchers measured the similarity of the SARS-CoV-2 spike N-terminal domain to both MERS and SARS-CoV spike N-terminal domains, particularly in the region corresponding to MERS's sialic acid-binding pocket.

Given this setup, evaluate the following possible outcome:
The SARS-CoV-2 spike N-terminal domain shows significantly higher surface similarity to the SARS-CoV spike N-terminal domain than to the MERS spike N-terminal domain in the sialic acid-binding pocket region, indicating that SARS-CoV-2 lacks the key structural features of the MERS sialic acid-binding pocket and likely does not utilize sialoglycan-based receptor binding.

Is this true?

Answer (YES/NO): NO